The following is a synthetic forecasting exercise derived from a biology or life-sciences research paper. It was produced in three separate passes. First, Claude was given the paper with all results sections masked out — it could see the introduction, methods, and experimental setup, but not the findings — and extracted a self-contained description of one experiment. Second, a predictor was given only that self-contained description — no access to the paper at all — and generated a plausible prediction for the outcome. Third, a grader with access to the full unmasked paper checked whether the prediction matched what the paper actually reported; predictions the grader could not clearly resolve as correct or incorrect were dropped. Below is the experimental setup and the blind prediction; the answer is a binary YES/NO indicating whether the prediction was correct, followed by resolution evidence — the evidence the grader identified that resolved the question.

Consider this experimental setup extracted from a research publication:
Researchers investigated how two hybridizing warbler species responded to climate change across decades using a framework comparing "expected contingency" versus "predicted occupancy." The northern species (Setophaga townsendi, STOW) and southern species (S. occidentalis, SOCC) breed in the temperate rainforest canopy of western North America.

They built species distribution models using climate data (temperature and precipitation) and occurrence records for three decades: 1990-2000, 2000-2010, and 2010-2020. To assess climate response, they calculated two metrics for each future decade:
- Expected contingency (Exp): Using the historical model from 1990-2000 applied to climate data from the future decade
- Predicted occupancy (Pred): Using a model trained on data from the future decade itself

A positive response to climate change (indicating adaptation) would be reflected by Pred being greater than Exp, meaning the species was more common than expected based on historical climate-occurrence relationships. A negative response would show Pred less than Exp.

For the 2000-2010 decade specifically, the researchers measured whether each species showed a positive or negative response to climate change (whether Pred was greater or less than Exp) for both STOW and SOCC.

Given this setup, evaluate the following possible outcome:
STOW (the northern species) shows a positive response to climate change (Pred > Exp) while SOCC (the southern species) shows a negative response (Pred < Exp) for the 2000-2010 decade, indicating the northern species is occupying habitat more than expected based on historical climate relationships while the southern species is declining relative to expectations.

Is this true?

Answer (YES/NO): YES